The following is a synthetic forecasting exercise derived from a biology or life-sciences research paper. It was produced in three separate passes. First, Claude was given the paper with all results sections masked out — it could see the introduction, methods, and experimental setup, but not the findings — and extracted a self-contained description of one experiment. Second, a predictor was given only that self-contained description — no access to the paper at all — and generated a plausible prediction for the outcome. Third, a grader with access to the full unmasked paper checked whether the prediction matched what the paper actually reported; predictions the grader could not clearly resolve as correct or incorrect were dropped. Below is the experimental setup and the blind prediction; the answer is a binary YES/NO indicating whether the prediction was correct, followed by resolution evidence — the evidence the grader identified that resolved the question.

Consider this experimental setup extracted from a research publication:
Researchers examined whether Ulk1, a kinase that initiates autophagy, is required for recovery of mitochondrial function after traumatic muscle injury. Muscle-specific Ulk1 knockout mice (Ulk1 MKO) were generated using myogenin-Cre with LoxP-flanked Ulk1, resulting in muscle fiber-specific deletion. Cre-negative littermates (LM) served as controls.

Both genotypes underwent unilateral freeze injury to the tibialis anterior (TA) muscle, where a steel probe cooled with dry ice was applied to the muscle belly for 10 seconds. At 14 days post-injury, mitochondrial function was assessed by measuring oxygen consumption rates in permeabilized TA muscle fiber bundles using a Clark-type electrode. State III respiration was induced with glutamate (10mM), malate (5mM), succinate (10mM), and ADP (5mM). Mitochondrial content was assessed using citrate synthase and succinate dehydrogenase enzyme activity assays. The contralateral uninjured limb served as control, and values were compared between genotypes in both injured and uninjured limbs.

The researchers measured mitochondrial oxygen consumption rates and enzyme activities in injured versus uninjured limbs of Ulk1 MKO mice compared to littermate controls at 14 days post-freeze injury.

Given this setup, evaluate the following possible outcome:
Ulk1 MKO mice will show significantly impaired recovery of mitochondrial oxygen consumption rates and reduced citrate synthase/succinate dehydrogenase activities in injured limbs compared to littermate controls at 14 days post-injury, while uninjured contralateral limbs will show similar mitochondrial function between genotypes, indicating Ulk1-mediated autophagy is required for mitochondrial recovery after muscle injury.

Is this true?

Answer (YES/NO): NO